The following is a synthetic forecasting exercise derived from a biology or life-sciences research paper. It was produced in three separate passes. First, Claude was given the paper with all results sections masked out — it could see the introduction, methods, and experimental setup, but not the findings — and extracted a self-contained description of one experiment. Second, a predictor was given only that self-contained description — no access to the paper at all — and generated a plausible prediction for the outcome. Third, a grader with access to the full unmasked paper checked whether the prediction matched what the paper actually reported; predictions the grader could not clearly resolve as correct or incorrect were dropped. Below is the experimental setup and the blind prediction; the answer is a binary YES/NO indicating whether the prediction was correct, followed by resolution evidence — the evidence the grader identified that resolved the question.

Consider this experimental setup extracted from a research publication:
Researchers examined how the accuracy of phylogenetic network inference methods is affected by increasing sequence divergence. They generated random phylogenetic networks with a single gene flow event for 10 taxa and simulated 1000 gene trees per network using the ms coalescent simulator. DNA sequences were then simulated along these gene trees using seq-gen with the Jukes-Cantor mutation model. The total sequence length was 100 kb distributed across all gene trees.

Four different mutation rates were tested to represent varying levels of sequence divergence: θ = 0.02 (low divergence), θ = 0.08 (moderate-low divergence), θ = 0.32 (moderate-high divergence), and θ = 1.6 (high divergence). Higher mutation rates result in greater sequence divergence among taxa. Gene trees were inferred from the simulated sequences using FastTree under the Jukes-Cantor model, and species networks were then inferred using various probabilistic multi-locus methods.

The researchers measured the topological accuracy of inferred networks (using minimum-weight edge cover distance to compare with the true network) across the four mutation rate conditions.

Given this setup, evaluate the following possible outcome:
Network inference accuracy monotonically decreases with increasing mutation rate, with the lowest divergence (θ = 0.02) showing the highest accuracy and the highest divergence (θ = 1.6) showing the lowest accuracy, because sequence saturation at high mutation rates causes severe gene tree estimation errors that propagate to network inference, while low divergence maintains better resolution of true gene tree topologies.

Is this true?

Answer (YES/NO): YES